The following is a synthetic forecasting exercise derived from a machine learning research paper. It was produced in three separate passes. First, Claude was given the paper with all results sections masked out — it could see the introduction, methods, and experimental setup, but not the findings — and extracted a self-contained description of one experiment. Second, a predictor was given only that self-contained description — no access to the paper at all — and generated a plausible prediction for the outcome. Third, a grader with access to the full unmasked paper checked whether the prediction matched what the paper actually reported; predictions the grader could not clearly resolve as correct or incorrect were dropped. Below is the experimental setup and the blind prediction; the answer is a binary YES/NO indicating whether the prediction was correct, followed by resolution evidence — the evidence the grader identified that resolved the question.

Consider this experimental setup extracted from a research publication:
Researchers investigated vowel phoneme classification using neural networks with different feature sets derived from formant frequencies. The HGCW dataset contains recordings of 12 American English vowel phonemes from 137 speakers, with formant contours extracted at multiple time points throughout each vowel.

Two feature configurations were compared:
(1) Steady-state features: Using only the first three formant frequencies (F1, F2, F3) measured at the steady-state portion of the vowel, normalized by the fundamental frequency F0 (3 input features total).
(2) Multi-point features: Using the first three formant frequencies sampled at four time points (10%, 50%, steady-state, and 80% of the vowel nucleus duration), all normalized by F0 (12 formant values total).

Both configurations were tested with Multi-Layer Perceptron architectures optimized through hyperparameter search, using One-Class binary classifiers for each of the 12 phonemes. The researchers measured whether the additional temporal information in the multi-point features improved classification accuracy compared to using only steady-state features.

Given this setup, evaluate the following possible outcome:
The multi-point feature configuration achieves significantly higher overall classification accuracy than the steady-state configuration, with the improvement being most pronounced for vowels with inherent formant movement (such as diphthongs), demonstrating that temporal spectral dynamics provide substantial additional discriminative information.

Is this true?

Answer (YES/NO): NO